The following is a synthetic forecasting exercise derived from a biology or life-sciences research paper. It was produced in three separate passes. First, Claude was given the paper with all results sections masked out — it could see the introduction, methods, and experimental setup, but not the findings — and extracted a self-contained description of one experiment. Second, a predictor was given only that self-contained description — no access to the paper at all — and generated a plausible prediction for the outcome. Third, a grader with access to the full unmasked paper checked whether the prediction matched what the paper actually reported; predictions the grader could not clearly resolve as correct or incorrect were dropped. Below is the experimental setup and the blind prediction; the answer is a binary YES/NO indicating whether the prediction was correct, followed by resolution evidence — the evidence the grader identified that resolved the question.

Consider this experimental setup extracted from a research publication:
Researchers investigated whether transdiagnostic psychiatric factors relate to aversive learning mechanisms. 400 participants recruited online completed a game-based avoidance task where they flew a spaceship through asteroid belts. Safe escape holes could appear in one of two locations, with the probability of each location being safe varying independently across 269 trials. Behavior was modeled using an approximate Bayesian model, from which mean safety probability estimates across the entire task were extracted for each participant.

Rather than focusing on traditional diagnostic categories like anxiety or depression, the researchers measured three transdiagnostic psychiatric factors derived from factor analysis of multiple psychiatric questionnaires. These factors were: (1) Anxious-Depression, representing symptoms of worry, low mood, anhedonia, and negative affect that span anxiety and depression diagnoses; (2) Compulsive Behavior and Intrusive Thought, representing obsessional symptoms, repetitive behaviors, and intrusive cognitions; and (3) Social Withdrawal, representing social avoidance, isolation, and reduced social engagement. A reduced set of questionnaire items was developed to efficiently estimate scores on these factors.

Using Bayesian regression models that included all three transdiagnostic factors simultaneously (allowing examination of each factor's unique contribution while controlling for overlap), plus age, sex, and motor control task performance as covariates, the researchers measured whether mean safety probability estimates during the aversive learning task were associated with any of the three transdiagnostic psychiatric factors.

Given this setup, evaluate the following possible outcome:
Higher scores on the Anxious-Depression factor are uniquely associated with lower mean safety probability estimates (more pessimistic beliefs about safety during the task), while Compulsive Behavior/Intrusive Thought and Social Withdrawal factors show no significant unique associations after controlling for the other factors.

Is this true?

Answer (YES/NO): NO